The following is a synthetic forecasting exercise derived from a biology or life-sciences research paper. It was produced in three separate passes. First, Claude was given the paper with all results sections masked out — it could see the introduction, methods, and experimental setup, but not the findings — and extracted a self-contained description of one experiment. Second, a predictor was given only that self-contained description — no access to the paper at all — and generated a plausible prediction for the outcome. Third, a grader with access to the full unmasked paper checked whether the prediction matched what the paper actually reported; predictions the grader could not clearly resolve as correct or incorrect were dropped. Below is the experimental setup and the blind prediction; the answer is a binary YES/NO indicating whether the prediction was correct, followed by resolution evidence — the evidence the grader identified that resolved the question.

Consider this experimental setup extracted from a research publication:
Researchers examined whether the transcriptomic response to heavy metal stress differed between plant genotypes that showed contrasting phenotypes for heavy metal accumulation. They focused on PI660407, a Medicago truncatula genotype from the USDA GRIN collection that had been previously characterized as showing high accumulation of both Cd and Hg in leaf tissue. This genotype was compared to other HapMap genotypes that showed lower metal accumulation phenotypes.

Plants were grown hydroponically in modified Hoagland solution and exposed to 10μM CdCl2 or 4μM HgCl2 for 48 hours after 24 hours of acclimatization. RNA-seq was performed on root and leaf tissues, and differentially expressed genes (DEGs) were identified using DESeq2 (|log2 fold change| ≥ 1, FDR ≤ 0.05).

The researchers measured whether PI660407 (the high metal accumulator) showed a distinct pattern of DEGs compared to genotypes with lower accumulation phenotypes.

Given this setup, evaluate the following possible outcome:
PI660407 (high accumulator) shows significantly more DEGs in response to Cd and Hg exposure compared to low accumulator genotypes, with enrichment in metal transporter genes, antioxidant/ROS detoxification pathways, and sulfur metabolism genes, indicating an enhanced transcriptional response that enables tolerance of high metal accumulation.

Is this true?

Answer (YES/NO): NO